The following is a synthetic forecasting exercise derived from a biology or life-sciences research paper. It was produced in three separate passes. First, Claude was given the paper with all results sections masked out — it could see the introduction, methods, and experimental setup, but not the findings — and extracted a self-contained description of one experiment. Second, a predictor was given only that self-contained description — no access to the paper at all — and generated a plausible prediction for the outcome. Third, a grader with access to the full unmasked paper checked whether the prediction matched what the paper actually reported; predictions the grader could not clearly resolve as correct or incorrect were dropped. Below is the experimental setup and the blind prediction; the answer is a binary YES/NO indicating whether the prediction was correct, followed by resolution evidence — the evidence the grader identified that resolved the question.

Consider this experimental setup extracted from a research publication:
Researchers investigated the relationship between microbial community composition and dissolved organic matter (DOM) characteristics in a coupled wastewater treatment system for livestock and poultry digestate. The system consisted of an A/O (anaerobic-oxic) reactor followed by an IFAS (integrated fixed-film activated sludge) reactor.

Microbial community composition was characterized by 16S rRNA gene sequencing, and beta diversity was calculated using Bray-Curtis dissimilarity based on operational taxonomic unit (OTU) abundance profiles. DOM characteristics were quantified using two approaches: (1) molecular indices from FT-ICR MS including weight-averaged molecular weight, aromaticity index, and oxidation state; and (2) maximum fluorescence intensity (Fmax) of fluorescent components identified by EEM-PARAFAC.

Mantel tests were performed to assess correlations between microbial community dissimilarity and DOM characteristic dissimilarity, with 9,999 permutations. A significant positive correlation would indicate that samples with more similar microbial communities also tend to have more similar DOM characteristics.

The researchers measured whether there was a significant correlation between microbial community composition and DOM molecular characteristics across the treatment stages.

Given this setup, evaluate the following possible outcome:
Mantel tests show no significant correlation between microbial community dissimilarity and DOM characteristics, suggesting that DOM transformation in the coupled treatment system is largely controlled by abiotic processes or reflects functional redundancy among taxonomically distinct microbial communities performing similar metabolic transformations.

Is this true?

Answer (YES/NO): NO